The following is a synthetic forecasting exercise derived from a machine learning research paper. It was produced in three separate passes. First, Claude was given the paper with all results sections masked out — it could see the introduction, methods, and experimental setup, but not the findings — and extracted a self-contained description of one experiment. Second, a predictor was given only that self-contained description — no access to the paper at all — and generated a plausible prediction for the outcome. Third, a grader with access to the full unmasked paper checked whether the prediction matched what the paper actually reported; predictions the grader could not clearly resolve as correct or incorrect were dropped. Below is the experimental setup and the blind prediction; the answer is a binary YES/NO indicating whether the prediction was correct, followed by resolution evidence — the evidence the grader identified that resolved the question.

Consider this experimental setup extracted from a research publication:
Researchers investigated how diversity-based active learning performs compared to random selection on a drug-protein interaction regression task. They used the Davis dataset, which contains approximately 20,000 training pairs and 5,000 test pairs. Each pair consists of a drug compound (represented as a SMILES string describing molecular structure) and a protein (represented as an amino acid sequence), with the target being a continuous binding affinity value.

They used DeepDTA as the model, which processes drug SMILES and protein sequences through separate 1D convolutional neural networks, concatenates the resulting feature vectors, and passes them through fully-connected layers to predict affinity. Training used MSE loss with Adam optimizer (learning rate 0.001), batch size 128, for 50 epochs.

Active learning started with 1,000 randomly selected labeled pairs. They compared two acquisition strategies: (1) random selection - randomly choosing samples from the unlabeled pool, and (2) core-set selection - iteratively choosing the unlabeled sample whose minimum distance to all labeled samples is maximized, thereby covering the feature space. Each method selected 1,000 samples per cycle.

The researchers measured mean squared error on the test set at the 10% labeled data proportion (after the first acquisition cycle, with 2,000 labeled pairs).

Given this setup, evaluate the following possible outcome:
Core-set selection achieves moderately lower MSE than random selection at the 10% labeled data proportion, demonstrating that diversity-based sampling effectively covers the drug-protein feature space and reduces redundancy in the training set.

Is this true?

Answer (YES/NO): NO